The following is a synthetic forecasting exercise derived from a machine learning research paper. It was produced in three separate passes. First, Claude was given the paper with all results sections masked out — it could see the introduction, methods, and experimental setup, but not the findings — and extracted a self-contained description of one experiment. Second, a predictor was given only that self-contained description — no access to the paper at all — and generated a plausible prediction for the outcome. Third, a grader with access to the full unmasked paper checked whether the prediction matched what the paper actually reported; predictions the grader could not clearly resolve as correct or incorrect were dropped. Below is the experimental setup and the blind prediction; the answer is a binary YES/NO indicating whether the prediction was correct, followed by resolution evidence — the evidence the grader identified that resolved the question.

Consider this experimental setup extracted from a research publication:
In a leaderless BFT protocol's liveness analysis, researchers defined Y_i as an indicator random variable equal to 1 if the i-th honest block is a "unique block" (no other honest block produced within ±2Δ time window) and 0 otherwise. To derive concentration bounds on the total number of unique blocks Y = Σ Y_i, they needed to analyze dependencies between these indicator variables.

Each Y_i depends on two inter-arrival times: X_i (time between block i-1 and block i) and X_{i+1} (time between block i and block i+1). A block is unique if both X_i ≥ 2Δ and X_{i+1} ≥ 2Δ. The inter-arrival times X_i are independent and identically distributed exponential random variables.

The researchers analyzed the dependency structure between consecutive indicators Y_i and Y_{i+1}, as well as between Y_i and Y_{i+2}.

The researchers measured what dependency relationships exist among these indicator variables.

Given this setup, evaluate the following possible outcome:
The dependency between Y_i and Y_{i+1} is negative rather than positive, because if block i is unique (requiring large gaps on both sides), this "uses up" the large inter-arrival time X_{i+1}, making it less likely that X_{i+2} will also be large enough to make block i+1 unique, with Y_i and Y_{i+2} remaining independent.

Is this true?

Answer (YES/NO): NO